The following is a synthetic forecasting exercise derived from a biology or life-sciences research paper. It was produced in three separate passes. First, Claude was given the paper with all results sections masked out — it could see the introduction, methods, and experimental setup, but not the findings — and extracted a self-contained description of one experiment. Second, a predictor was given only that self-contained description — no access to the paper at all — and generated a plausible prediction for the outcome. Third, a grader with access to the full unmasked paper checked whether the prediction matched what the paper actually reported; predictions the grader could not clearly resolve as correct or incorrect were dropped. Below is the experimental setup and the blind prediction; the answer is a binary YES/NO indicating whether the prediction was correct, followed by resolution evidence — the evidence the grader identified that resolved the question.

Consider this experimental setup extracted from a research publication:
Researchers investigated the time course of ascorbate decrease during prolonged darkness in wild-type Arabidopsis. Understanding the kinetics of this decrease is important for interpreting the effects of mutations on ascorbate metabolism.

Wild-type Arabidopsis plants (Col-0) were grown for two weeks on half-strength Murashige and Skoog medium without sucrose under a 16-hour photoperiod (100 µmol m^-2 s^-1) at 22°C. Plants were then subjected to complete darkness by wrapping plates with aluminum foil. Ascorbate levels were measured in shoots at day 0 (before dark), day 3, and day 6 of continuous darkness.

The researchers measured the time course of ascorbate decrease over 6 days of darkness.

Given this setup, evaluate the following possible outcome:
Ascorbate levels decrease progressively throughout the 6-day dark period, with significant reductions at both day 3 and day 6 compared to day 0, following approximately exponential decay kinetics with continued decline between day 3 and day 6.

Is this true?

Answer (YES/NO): YES